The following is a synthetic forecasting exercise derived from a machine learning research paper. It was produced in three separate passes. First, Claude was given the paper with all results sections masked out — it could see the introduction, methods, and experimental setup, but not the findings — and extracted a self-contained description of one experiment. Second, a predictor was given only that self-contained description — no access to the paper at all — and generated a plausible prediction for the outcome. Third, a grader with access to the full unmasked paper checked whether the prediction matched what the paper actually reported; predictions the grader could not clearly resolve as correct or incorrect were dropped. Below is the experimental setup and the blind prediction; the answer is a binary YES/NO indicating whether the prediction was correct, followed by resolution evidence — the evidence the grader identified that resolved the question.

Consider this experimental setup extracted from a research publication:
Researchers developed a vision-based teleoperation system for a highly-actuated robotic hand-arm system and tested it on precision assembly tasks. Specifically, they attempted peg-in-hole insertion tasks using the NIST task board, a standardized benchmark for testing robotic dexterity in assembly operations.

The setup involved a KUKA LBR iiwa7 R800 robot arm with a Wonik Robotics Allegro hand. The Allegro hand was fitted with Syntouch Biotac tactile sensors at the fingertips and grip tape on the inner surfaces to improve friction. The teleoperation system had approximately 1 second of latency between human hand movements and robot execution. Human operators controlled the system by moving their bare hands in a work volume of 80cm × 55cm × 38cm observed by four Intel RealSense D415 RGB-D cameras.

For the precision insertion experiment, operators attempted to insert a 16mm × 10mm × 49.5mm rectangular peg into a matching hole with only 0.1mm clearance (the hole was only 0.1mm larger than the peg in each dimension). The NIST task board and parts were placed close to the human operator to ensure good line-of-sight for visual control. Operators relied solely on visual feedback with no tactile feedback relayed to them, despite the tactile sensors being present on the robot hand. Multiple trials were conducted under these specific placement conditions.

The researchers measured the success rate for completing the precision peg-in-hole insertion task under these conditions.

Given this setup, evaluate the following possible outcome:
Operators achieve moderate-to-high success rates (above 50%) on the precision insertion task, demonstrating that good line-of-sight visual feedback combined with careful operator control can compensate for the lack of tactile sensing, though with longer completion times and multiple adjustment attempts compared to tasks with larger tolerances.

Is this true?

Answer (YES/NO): NO